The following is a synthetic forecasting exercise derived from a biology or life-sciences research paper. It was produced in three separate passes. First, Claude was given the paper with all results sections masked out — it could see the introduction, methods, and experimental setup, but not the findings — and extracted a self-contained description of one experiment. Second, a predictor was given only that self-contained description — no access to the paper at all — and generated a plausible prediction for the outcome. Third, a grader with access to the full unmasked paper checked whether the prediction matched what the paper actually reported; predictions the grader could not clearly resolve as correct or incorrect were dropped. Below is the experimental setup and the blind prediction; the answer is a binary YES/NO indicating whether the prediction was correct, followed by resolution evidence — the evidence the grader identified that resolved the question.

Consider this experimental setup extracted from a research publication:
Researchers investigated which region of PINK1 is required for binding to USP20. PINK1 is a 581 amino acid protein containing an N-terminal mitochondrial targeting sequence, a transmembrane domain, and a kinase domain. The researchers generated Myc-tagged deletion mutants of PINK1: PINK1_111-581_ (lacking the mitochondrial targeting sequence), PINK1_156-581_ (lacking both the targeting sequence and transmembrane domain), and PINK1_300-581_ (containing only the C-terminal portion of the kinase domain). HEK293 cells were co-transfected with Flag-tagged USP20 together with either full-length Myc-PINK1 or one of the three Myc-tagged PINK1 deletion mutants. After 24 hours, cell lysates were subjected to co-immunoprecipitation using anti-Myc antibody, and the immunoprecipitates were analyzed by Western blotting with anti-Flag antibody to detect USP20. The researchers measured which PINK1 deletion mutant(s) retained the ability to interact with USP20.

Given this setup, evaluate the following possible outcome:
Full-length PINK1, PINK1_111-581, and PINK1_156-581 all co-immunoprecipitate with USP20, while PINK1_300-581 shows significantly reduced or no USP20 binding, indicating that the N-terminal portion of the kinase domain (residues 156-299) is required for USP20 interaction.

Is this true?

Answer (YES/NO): YES